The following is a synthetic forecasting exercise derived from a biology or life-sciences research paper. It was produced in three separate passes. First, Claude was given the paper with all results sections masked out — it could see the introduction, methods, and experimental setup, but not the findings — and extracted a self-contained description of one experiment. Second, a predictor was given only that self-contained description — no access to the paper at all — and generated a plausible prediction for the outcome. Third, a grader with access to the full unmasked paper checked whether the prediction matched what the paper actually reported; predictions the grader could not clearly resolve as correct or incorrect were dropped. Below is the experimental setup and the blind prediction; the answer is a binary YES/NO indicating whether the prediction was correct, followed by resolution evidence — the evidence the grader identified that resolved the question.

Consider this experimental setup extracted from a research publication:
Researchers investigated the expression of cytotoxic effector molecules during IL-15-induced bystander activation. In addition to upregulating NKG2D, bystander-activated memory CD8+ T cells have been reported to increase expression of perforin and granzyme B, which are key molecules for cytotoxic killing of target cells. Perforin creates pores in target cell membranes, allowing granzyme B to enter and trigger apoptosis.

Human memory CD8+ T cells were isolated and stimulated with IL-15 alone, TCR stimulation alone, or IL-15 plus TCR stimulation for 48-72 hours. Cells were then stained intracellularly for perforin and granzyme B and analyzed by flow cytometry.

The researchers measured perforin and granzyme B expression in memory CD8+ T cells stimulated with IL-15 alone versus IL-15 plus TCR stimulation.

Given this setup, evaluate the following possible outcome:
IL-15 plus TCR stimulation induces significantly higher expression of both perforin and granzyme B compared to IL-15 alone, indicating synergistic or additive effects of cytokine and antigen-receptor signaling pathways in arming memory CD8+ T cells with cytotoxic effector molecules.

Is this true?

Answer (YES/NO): YES